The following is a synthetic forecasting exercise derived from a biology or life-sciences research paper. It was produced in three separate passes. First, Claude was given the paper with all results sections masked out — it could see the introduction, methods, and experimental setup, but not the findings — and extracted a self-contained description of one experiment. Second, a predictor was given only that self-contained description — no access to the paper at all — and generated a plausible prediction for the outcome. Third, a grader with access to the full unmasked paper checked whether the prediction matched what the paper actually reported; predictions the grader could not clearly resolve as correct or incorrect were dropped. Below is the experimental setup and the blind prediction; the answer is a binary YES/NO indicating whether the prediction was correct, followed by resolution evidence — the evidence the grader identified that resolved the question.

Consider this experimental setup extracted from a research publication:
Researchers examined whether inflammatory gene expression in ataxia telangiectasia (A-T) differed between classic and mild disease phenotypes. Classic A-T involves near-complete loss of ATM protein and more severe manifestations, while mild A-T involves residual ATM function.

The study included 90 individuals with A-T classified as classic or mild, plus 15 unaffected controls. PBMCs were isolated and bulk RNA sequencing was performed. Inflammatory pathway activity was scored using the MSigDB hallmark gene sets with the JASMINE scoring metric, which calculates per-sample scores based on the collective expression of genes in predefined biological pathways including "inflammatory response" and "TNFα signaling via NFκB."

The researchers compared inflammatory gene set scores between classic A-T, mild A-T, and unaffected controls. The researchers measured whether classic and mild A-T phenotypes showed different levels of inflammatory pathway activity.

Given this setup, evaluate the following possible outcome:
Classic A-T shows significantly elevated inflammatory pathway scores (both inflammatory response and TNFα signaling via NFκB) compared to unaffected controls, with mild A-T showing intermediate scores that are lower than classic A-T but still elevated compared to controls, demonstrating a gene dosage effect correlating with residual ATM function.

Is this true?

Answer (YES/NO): NO